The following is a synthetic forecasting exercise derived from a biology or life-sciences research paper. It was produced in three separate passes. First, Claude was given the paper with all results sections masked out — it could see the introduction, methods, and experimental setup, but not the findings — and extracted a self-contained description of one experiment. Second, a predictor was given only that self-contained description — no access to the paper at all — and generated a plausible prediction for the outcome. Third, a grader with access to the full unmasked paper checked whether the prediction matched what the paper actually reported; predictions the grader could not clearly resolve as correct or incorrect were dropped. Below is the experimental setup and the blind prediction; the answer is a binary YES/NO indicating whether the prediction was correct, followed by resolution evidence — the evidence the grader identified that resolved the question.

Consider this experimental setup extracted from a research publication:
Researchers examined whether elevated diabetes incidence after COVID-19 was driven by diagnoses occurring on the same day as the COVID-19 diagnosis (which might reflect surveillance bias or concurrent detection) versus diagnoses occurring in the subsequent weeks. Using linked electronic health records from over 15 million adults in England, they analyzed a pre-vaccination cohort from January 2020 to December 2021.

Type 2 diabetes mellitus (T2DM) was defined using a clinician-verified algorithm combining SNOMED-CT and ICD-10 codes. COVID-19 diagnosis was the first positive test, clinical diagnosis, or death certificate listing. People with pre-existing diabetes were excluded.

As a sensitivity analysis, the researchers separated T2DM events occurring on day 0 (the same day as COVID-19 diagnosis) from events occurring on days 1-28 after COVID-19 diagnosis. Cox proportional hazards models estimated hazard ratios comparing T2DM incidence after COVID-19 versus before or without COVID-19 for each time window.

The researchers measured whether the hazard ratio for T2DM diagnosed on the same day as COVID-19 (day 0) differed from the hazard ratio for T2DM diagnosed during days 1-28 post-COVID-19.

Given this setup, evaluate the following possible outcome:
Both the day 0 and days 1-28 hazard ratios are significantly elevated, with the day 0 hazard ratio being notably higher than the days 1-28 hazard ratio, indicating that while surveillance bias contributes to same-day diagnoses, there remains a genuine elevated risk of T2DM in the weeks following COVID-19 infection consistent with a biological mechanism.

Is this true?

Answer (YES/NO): YES